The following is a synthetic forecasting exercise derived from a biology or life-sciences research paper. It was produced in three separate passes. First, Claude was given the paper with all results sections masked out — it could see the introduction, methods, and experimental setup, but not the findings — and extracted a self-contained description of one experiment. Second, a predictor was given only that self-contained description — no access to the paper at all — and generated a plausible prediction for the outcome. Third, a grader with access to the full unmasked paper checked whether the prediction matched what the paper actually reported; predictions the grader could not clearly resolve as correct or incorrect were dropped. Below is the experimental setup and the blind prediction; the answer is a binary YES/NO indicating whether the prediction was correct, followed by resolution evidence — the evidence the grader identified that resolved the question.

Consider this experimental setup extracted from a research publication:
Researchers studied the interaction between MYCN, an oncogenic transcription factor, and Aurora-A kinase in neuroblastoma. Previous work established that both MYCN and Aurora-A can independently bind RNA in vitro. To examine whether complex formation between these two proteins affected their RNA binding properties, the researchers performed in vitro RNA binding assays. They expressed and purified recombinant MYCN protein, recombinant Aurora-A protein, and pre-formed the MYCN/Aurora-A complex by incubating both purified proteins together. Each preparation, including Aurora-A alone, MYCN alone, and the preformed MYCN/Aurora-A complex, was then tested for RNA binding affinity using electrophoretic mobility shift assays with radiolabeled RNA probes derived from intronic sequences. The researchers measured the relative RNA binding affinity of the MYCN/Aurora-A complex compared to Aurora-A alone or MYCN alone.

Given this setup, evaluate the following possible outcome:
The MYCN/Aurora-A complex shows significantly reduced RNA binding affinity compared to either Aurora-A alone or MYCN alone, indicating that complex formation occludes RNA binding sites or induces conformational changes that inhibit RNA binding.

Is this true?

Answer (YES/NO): YES